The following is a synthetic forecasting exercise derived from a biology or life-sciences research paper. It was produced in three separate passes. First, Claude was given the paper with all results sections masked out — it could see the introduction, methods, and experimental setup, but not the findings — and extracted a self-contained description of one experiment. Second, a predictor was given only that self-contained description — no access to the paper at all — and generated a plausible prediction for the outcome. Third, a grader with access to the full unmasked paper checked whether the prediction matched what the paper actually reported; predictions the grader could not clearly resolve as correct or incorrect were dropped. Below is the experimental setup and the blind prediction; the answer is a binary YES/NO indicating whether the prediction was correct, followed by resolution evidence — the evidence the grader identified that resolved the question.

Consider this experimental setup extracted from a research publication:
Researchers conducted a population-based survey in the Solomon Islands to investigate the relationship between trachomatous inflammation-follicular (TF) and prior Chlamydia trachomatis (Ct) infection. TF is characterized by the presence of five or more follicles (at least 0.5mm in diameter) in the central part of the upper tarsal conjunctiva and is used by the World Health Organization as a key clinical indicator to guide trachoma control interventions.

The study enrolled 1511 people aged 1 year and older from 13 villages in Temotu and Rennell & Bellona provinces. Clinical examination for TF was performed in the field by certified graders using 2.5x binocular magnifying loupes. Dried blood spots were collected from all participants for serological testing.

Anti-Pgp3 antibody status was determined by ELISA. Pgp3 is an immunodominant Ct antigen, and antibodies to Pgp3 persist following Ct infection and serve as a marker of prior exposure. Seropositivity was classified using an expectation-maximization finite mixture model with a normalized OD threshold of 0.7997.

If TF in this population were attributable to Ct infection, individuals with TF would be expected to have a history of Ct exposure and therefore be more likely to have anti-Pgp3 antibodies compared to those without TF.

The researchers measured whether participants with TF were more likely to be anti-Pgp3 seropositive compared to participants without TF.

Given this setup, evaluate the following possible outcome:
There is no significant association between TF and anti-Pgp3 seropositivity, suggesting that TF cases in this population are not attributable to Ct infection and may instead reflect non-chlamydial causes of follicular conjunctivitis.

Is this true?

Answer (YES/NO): YES